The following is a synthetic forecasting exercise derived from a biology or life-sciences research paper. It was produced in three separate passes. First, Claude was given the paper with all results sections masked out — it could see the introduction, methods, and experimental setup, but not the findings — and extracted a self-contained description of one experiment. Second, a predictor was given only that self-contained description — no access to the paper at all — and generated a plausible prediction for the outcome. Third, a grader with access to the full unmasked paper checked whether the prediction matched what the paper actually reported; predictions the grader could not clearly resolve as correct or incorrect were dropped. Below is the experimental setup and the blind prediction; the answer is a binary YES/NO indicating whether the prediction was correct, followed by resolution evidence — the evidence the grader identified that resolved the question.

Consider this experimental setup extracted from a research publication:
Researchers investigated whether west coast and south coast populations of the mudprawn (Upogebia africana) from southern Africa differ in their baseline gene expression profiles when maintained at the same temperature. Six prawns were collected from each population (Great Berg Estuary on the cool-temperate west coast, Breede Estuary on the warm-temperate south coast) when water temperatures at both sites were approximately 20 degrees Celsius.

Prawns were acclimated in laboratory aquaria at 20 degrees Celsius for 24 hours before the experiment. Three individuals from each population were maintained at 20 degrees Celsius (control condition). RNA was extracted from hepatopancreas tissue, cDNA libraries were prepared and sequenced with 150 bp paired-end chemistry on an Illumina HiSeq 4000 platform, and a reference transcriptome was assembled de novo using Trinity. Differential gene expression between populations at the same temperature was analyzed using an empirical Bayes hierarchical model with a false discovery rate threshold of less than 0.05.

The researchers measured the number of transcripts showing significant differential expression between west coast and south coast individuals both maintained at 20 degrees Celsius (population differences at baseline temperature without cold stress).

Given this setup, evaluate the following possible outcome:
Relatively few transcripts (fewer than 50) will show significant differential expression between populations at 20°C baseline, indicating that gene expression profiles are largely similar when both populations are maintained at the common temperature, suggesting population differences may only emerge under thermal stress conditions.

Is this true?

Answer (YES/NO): NO